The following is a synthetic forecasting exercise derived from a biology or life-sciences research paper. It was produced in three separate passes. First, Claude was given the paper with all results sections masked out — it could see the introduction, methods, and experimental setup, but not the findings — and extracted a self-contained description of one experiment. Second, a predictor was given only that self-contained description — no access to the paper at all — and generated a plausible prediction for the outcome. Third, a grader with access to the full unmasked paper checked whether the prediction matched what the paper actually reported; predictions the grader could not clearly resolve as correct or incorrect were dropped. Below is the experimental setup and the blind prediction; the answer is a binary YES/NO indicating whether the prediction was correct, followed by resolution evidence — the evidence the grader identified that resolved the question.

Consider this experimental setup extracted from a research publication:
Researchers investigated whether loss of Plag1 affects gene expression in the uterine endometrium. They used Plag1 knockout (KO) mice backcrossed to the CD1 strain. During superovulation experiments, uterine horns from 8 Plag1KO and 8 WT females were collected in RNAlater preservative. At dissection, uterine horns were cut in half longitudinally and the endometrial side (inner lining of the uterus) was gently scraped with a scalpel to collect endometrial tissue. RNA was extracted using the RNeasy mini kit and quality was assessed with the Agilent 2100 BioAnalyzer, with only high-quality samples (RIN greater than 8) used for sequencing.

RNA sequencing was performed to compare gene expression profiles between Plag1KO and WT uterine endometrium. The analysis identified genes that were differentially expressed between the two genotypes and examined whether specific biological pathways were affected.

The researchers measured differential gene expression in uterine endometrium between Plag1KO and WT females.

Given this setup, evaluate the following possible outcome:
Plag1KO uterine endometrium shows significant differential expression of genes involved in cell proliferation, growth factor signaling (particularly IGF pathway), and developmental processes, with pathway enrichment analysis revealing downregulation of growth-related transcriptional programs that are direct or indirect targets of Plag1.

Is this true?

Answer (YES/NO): NO